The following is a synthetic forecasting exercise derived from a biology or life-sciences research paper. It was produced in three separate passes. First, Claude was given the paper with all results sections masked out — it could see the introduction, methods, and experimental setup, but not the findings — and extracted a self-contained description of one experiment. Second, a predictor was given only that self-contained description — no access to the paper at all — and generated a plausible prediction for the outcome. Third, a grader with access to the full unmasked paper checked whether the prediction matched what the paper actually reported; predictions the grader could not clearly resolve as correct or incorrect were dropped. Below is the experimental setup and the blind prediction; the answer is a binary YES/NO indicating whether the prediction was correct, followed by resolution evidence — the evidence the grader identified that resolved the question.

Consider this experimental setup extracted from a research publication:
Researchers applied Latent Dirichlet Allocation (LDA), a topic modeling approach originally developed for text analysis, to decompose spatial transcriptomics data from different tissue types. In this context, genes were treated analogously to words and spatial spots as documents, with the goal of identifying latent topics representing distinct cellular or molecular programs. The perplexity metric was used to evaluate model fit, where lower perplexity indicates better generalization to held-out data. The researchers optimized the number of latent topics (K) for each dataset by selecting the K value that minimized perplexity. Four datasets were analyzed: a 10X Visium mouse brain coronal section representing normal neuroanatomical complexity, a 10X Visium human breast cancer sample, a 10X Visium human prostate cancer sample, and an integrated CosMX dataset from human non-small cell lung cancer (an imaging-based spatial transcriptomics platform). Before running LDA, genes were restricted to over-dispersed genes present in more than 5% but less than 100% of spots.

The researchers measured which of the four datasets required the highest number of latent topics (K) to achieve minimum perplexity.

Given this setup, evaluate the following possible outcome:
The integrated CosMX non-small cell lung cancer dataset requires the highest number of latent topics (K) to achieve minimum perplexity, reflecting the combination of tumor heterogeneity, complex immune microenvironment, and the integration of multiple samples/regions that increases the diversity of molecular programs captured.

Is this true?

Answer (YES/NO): YES